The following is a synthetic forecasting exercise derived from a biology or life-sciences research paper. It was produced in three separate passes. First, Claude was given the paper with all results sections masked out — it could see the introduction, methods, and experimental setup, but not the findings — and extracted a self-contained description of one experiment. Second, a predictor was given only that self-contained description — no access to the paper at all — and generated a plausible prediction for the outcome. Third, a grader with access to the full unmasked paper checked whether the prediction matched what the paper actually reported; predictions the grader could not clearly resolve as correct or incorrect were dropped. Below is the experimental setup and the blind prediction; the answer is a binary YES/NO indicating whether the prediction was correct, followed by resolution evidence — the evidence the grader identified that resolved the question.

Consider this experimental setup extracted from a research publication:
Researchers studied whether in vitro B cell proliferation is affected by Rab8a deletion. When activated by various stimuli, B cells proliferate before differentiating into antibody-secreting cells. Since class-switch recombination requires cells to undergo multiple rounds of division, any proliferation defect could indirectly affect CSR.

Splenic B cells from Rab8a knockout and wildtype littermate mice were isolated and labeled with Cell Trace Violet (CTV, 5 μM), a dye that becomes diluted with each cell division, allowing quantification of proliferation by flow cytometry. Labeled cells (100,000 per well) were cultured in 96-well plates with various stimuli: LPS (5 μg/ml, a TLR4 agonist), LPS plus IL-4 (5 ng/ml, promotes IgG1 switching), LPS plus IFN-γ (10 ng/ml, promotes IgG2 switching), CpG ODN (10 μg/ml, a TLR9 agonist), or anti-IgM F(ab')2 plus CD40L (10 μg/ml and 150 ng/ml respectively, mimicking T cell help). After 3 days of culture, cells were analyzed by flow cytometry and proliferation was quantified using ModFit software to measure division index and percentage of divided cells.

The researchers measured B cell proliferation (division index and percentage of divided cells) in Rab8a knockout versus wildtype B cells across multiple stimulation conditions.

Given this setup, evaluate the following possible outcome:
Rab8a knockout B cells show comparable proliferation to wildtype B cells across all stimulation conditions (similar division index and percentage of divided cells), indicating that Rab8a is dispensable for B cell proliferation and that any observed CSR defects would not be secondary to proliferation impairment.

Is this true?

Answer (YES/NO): YES